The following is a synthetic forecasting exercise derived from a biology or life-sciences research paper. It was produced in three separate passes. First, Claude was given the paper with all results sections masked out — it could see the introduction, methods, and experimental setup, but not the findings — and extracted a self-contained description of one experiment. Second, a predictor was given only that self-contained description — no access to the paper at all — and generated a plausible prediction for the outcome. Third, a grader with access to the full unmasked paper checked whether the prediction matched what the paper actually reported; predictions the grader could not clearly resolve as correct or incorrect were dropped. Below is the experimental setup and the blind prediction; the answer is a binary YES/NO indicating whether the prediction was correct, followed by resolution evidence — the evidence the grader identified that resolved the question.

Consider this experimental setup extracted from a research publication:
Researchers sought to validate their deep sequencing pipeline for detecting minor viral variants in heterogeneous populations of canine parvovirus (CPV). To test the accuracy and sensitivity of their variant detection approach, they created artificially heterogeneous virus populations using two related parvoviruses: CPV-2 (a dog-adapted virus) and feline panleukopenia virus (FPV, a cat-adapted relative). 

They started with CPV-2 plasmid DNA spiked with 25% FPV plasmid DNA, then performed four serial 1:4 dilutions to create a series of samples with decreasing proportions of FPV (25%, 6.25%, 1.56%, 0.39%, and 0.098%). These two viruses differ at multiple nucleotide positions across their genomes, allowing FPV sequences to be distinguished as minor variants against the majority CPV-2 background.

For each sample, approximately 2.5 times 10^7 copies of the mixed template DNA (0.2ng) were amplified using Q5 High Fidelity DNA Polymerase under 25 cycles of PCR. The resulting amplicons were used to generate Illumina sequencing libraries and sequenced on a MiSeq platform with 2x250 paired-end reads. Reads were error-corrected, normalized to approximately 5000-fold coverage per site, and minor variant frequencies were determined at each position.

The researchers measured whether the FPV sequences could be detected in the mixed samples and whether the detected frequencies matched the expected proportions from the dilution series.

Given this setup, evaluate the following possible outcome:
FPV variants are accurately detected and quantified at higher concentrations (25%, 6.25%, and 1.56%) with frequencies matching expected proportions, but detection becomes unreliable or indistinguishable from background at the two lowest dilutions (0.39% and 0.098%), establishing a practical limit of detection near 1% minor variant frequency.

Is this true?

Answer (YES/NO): NO